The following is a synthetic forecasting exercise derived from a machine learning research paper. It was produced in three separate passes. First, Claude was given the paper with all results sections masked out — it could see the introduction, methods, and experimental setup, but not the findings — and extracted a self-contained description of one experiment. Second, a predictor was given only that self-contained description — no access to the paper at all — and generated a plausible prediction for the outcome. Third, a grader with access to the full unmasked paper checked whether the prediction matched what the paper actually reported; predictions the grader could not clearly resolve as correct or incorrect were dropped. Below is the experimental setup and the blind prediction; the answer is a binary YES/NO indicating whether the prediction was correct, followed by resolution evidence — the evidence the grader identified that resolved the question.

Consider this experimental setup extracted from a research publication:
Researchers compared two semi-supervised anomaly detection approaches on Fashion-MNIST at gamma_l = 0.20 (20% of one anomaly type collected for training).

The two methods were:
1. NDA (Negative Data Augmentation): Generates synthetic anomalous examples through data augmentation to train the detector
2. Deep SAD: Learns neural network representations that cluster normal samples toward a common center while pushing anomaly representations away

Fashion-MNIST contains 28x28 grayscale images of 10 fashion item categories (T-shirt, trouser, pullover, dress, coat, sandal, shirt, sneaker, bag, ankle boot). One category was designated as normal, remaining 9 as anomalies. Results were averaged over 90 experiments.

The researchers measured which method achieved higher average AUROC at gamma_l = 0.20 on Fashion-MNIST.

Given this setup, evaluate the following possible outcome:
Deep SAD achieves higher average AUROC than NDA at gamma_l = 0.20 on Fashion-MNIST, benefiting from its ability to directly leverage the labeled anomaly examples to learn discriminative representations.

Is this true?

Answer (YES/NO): NO